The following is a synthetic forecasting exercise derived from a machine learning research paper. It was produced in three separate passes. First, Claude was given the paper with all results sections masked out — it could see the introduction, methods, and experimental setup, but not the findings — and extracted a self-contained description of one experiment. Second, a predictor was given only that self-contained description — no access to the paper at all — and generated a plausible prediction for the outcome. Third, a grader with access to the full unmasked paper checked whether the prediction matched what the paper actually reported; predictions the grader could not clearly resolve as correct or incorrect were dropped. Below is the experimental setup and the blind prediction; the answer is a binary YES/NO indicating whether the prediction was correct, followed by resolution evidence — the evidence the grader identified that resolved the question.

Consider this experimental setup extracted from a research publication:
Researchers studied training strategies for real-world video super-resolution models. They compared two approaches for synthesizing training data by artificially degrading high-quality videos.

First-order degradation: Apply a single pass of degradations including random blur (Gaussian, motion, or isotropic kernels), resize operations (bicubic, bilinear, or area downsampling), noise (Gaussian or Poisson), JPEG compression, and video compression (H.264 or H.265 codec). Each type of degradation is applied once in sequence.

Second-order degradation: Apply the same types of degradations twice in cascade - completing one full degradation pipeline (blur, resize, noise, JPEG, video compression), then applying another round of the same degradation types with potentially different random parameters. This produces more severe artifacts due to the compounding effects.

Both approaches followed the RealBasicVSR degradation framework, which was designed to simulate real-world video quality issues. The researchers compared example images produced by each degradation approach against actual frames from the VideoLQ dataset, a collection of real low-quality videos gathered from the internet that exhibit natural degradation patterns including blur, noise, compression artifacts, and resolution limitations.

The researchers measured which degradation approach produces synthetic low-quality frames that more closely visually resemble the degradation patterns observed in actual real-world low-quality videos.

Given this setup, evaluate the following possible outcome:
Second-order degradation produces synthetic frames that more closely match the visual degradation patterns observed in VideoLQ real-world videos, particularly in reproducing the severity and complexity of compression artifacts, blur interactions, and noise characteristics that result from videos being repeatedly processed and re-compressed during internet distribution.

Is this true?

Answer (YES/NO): NO